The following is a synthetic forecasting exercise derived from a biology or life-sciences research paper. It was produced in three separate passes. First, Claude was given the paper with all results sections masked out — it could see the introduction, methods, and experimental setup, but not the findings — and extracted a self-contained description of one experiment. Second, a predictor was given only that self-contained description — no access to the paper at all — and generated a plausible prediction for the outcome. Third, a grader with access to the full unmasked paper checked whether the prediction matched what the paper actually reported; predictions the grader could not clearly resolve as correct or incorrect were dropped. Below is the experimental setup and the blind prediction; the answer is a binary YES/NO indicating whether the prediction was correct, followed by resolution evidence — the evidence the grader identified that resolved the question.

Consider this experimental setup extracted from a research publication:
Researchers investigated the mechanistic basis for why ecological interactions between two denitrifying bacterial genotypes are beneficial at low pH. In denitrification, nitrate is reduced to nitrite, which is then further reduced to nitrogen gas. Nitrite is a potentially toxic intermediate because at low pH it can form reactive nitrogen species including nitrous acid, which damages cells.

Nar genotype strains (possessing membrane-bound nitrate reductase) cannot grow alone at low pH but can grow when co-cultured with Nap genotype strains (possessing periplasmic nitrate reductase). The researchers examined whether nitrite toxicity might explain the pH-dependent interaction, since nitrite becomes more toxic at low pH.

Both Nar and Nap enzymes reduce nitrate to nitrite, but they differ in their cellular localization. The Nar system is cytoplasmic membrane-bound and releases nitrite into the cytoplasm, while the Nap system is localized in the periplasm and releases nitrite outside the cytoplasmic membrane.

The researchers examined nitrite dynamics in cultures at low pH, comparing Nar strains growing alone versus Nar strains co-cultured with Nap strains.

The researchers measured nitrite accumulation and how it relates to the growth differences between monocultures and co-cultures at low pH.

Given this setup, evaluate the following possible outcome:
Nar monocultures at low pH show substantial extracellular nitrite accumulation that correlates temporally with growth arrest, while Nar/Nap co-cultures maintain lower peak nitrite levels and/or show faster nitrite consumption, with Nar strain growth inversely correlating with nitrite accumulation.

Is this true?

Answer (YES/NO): YES